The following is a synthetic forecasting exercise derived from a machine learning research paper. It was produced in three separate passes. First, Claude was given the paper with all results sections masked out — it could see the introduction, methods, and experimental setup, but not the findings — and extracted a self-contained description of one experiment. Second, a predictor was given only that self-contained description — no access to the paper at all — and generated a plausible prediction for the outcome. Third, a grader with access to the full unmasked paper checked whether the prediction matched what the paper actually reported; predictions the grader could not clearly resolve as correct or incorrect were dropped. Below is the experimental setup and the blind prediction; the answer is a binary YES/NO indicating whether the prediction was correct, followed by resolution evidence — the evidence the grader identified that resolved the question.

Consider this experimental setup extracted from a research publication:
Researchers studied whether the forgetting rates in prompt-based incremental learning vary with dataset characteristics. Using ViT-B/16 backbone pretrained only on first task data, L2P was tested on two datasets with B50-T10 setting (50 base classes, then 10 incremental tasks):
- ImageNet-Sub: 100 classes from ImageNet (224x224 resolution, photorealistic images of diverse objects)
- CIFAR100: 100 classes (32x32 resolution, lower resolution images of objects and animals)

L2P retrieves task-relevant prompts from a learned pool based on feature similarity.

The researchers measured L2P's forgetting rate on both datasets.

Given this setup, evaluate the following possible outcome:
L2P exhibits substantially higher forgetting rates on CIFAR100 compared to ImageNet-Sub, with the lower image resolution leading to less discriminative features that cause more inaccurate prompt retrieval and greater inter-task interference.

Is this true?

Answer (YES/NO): NO